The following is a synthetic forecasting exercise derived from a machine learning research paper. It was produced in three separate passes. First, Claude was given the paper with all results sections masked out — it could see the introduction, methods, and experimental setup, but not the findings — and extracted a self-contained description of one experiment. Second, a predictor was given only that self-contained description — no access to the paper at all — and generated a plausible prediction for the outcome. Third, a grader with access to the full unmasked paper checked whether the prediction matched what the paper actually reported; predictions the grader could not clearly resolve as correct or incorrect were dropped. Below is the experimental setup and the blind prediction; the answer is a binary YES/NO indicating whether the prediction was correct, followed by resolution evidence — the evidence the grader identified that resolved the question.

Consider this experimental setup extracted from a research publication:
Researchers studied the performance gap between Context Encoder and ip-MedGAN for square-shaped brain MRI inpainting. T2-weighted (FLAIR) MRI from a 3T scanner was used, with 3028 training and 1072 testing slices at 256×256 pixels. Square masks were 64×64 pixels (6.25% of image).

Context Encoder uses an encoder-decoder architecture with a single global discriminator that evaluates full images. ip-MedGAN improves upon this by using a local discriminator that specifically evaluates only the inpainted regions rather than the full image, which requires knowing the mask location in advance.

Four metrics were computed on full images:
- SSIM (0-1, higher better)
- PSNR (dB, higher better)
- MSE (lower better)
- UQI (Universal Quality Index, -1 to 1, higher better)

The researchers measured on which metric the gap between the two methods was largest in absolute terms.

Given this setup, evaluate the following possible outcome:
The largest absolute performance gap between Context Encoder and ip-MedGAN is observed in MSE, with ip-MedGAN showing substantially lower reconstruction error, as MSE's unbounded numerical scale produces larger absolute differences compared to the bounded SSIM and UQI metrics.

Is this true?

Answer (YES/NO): YES